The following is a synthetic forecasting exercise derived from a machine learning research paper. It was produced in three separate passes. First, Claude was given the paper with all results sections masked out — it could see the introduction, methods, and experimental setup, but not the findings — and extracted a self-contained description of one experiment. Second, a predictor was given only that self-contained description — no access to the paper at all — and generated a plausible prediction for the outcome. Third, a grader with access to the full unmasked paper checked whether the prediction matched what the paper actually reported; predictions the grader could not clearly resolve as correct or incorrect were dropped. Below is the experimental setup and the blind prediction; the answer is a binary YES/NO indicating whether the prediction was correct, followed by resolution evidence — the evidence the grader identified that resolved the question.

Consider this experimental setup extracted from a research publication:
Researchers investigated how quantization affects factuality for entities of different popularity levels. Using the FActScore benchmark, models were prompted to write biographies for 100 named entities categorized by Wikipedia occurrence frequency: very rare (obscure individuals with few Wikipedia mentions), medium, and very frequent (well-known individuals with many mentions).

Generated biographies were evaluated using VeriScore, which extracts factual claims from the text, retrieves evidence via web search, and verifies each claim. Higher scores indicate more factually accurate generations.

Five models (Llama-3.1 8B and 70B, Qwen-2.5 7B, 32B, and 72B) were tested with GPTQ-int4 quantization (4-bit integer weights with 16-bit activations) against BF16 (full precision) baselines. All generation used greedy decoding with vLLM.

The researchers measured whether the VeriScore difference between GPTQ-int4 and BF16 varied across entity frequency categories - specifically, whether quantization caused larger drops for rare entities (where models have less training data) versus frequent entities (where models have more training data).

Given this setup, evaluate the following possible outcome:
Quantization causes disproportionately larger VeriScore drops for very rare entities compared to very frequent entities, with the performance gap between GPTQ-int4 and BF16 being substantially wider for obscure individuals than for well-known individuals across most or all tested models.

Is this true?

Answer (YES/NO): NO